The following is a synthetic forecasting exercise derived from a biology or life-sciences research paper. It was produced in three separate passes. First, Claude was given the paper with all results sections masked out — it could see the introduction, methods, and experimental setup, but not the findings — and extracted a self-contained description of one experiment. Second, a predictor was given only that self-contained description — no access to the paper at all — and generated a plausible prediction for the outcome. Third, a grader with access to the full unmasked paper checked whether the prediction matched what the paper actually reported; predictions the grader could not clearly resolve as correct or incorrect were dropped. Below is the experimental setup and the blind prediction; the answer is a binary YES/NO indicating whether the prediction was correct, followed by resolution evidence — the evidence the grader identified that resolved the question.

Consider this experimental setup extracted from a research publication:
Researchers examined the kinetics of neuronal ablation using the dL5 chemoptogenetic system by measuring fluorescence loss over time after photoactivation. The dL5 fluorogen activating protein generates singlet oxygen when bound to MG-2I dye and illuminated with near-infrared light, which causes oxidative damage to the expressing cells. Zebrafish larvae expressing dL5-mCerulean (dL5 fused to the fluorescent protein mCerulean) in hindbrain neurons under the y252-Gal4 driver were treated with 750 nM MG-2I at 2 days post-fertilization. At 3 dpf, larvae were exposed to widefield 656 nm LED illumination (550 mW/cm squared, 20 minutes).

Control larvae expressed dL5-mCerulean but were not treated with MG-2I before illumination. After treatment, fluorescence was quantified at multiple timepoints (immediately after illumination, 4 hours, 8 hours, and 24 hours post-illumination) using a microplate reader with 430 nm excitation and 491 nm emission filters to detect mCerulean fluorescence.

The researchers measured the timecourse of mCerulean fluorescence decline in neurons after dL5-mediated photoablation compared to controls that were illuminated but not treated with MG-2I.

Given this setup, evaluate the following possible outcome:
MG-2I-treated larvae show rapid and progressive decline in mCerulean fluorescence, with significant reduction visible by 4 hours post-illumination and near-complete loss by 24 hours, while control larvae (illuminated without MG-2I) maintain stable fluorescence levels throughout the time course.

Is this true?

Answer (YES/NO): NO